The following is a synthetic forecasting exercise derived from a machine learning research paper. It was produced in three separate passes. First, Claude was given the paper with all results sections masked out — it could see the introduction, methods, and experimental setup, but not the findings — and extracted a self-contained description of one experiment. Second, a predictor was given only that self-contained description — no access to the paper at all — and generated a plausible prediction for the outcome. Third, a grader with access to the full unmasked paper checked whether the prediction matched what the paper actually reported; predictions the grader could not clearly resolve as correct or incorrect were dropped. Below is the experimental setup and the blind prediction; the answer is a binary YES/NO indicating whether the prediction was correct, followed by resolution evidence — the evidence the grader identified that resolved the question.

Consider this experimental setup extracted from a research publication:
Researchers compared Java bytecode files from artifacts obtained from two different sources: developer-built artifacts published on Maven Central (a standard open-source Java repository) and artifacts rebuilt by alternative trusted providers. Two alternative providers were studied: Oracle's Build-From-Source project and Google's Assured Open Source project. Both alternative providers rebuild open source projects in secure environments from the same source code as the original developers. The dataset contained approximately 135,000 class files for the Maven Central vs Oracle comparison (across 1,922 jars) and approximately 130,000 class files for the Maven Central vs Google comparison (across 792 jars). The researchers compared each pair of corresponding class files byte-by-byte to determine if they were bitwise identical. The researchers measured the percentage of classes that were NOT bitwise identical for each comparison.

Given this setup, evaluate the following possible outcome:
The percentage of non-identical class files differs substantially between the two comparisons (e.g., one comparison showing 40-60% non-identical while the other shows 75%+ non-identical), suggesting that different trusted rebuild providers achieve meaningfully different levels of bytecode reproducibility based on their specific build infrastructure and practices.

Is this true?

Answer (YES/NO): NO